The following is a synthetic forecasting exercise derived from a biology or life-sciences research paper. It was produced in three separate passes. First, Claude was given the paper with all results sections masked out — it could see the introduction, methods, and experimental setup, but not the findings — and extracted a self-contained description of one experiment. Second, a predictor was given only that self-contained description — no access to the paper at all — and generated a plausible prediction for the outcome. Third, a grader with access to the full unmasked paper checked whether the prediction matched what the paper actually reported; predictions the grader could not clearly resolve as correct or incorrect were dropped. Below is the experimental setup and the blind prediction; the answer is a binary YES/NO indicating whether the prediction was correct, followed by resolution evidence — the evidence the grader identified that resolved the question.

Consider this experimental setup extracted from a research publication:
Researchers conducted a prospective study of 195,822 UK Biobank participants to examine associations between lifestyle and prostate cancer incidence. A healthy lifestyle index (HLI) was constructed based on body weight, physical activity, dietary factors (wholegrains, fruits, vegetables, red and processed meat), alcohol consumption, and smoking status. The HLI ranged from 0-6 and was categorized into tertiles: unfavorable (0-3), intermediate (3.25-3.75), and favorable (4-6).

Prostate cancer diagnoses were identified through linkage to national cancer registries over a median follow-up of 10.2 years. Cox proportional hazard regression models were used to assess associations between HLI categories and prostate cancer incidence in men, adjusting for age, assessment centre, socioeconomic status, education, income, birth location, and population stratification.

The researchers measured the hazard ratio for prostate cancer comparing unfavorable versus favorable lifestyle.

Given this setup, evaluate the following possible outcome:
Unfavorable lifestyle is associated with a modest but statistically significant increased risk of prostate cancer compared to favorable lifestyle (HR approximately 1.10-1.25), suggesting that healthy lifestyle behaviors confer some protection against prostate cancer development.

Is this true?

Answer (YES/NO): NO